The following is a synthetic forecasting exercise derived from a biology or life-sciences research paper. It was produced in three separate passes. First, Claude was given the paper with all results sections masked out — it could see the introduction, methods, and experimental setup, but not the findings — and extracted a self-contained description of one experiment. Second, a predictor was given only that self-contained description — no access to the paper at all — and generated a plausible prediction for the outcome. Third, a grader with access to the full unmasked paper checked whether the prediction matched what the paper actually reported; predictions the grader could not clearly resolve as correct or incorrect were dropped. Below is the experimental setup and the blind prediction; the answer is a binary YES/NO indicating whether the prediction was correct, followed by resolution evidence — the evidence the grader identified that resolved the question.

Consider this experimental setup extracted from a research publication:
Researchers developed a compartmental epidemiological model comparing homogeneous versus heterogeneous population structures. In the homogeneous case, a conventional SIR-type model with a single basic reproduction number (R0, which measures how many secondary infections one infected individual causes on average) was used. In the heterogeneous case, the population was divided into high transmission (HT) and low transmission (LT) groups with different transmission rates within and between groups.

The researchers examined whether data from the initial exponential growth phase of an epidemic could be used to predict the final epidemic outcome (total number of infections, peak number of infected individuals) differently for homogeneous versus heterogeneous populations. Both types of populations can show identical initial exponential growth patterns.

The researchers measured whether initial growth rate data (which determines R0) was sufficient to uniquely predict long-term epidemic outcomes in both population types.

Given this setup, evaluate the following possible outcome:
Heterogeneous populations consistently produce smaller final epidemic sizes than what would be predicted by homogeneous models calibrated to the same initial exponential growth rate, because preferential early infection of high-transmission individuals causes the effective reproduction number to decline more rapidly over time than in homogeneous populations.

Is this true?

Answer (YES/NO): YES